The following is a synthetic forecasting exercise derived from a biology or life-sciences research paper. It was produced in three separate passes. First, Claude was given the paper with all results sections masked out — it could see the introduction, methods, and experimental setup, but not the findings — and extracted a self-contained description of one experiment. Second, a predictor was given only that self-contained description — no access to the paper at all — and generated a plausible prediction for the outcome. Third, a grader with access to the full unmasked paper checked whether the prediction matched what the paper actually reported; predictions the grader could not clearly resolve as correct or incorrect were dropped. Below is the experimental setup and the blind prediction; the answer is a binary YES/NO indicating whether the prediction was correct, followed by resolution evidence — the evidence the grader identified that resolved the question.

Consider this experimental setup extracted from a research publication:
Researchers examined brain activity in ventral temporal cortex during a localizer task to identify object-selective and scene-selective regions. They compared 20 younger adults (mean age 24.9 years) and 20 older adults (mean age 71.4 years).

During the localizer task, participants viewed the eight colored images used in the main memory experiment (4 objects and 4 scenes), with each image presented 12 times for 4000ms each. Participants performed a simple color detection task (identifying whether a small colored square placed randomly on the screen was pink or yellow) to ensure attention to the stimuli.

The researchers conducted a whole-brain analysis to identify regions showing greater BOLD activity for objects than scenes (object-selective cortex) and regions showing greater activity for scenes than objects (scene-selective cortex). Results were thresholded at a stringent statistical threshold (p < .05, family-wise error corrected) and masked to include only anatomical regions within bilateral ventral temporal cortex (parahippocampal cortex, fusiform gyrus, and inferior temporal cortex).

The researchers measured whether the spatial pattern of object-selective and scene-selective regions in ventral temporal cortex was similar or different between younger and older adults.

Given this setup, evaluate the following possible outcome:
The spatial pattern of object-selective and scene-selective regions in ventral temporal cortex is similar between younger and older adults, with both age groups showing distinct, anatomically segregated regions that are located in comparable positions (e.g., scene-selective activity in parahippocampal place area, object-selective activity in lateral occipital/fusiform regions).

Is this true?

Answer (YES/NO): YES